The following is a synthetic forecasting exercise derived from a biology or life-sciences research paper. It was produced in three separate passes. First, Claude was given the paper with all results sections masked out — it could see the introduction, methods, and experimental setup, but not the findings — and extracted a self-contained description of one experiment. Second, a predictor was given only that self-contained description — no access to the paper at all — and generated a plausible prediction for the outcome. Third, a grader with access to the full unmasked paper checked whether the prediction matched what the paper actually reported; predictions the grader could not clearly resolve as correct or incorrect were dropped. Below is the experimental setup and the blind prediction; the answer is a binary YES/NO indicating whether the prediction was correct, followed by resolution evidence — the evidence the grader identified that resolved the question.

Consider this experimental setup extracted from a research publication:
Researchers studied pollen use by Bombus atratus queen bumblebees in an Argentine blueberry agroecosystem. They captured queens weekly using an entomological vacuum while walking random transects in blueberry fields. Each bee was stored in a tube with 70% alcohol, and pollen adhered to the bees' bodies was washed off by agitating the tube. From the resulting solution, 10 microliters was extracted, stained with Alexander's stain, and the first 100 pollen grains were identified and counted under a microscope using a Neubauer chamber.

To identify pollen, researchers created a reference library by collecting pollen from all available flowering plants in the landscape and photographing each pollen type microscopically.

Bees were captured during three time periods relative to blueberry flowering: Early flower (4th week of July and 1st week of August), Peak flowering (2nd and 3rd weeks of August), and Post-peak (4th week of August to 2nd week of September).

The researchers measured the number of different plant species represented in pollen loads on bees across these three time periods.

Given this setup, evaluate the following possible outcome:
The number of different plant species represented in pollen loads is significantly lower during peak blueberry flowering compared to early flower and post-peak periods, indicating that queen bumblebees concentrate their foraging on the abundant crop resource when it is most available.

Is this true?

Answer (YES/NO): NO